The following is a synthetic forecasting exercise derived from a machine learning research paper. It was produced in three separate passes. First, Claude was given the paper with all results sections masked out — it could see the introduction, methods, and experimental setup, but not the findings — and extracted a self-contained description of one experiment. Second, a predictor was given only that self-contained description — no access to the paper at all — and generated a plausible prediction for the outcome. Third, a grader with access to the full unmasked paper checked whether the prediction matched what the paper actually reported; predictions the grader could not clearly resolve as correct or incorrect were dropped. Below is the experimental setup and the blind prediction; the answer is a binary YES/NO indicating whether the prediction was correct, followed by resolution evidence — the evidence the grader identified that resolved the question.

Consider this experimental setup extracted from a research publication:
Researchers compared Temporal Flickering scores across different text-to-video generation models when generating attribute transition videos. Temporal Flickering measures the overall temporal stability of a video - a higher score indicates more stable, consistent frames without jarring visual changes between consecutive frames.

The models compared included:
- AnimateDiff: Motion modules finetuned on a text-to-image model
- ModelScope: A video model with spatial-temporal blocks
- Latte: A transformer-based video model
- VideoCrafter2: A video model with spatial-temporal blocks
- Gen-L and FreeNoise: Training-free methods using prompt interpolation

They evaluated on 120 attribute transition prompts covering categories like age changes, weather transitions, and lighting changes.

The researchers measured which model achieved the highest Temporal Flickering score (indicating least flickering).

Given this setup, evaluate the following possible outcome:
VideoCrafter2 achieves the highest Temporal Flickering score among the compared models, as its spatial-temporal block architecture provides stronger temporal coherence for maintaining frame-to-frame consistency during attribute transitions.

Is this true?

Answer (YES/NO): YES